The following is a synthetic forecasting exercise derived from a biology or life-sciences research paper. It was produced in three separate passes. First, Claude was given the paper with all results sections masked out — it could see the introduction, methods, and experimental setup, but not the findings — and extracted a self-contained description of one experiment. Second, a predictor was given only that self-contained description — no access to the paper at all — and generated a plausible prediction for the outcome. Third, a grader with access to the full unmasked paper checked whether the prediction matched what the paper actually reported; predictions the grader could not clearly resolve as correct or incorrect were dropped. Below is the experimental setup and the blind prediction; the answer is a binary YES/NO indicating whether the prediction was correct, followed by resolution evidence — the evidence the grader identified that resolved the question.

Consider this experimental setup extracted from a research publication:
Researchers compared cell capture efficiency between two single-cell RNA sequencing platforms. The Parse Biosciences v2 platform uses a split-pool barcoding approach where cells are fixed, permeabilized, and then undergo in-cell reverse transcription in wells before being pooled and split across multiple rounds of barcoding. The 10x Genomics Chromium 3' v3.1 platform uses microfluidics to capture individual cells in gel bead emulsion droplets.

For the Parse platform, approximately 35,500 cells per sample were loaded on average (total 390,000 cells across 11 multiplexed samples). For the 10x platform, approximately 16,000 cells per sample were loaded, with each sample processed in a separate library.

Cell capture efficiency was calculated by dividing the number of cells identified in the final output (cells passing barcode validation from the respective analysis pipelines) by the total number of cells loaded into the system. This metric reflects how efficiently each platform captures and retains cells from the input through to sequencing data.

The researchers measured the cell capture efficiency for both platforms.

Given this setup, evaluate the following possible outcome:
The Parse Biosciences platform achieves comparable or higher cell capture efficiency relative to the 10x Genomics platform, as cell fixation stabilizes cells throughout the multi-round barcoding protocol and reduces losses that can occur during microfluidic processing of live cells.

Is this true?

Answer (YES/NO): NO